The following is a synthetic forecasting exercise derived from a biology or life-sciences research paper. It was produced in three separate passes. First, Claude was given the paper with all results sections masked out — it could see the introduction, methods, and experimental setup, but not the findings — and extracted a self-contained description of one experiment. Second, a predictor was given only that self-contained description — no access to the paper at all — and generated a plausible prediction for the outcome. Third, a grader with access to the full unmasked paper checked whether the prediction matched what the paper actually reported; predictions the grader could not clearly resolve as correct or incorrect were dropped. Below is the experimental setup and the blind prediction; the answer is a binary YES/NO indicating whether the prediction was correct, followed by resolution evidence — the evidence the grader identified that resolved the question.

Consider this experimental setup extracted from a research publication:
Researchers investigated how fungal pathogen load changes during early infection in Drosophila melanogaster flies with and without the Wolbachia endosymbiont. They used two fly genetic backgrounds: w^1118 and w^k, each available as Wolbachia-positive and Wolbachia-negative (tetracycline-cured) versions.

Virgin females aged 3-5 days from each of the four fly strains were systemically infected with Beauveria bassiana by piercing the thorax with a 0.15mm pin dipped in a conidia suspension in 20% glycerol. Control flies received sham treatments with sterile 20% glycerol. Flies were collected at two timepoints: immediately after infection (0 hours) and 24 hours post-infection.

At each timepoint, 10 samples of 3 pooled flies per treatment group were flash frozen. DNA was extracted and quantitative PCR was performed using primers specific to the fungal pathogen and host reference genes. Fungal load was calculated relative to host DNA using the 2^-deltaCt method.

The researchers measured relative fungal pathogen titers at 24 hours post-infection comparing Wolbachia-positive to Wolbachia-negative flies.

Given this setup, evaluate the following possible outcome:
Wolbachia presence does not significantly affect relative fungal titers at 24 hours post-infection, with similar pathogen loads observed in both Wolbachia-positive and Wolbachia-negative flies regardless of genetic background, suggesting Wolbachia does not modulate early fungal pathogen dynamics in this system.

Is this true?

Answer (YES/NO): NO